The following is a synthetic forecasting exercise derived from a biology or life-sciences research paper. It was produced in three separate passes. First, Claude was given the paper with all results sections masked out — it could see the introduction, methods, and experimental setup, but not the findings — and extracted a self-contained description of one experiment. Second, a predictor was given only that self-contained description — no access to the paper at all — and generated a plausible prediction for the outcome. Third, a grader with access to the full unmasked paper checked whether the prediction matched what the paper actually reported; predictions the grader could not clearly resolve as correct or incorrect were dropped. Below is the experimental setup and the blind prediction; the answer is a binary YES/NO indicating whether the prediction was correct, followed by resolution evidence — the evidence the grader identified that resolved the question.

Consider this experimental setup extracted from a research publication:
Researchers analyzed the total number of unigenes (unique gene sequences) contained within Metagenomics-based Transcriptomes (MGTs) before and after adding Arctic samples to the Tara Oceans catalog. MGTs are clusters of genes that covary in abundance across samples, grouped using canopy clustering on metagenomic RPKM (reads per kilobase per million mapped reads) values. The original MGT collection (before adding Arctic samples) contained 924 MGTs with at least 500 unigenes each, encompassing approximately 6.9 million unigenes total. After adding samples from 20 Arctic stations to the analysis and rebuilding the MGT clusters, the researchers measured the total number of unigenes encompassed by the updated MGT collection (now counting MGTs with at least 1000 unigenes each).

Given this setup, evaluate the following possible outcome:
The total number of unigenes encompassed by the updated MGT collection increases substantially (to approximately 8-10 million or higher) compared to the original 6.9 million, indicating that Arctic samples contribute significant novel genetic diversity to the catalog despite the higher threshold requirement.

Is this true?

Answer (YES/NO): YES